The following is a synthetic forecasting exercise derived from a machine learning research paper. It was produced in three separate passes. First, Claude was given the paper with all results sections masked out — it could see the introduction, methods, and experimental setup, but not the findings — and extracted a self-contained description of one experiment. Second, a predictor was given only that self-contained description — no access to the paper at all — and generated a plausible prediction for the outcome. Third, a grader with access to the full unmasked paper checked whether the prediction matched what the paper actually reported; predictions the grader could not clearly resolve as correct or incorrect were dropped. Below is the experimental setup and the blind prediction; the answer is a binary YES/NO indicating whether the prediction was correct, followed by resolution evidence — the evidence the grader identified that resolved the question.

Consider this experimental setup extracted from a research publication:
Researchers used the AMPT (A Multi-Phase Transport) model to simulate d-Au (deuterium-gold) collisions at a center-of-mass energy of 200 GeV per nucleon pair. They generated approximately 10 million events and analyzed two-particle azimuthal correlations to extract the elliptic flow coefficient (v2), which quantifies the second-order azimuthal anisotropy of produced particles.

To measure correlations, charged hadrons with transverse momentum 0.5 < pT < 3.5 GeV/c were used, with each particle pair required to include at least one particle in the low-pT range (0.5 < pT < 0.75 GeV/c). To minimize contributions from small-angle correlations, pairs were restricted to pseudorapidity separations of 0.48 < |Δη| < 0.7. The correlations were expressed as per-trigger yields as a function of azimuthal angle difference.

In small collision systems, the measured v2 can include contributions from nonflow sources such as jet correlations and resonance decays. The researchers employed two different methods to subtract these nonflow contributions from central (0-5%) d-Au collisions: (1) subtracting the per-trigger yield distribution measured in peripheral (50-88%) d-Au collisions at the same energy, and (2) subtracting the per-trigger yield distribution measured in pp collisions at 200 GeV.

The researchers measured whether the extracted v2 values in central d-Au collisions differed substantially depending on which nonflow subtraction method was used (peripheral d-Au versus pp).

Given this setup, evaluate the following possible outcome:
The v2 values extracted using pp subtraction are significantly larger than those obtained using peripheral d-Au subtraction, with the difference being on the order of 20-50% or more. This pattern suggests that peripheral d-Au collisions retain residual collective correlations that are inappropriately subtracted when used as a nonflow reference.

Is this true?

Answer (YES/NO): NO